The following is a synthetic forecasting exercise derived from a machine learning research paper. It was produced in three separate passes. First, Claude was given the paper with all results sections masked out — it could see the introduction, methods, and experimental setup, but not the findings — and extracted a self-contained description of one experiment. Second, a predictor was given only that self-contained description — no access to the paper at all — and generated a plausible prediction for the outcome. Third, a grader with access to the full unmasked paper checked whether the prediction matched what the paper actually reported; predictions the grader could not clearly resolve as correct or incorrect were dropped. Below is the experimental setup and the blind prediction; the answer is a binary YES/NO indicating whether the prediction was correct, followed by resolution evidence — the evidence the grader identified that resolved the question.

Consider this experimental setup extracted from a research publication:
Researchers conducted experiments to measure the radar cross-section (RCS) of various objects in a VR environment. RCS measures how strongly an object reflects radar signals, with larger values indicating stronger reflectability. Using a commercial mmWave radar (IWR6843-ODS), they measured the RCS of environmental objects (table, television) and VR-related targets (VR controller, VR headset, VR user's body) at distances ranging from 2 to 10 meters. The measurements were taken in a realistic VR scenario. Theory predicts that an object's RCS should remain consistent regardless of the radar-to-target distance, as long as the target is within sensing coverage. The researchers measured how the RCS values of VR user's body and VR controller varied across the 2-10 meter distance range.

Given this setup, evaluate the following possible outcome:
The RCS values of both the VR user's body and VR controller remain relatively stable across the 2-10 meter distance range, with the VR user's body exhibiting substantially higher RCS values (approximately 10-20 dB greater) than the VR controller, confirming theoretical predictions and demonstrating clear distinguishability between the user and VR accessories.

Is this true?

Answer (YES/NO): NO